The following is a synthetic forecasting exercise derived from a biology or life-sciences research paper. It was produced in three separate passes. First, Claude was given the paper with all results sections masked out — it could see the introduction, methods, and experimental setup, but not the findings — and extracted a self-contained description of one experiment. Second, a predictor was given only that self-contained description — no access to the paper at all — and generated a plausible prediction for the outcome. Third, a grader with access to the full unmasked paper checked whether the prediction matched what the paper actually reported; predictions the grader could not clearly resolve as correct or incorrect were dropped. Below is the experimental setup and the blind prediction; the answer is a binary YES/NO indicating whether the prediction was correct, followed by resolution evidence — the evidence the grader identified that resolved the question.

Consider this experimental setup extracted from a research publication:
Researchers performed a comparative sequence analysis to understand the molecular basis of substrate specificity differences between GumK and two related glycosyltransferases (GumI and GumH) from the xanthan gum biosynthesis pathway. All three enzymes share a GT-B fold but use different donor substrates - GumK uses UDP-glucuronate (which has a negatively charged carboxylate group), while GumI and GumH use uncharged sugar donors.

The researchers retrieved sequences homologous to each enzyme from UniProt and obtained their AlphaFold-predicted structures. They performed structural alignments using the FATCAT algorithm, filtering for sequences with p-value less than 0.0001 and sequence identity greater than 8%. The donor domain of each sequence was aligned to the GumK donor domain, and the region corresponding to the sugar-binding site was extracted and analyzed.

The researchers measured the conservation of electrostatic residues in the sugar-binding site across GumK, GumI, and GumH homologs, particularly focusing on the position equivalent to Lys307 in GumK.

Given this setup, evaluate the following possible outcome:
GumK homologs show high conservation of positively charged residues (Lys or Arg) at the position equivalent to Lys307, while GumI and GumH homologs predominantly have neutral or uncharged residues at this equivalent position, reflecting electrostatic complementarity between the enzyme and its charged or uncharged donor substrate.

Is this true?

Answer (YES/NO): YES